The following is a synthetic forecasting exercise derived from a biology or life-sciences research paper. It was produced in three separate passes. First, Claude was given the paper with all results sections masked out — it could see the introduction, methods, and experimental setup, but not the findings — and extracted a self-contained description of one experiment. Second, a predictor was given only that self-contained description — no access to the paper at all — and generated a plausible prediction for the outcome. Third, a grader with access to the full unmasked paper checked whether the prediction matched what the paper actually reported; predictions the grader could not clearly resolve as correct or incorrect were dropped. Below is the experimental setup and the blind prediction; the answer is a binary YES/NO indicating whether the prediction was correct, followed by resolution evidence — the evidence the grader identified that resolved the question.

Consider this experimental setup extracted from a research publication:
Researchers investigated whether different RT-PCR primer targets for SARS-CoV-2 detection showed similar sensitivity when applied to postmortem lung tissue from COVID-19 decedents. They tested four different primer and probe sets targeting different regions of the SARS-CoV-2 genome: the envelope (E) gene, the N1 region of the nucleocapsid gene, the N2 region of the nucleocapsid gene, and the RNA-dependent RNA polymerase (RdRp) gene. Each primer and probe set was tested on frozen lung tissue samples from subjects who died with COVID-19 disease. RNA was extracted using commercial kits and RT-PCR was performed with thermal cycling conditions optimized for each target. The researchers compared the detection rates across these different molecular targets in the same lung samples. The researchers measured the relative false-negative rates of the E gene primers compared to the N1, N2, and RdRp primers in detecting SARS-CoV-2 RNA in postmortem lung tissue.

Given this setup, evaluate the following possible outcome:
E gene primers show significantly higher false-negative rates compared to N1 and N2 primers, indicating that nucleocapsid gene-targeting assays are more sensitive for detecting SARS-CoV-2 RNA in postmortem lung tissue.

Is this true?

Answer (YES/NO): NO